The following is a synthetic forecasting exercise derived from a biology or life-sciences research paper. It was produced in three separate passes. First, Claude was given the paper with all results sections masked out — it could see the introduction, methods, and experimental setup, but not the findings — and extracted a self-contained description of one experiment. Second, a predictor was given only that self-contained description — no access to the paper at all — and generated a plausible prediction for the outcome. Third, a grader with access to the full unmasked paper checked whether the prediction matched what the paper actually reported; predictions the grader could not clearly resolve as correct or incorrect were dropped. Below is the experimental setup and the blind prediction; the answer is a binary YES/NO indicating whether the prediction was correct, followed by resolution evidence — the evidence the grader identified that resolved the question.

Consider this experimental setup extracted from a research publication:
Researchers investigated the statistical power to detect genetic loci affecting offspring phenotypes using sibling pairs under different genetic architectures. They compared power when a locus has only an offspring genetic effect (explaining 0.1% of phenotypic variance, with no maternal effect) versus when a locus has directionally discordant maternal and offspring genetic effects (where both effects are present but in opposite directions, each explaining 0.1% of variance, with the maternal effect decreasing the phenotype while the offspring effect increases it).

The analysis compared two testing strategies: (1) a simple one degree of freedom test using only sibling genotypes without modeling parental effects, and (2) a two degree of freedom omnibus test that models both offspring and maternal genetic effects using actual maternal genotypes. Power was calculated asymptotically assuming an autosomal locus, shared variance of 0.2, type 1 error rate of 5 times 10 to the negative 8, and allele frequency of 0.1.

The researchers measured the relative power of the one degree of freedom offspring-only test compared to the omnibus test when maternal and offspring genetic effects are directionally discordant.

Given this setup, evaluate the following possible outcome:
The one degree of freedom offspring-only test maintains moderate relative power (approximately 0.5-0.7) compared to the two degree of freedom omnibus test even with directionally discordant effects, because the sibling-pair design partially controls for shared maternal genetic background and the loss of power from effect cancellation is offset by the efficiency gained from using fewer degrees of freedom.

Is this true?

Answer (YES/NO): NO